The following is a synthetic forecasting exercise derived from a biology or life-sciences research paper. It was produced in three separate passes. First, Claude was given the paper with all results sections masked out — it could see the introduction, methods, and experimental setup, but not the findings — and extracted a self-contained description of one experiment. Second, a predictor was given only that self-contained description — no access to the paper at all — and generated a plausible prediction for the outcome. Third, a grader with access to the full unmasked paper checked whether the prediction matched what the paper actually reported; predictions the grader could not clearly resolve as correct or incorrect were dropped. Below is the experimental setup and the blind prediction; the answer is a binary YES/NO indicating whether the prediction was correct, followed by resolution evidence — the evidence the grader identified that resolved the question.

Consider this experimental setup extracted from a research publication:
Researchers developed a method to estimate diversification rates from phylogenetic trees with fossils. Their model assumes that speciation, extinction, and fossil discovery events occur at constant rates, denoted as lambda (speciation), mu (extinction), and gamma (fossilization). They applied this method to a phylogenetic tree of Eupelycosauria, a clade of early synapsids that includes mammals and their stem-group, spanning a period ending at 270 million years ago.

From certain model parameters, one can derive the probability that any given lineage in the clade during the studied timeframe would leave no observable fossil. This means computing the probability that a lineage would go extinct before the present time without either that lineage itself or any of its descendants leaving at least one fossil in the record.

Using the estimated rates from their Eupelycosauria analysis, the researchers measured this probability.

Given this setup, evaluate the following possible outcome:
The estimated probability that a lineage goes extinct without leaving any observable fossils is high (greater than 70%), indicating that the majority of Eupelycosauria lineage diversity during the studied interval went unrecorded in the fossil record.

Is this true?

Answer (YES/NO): NO